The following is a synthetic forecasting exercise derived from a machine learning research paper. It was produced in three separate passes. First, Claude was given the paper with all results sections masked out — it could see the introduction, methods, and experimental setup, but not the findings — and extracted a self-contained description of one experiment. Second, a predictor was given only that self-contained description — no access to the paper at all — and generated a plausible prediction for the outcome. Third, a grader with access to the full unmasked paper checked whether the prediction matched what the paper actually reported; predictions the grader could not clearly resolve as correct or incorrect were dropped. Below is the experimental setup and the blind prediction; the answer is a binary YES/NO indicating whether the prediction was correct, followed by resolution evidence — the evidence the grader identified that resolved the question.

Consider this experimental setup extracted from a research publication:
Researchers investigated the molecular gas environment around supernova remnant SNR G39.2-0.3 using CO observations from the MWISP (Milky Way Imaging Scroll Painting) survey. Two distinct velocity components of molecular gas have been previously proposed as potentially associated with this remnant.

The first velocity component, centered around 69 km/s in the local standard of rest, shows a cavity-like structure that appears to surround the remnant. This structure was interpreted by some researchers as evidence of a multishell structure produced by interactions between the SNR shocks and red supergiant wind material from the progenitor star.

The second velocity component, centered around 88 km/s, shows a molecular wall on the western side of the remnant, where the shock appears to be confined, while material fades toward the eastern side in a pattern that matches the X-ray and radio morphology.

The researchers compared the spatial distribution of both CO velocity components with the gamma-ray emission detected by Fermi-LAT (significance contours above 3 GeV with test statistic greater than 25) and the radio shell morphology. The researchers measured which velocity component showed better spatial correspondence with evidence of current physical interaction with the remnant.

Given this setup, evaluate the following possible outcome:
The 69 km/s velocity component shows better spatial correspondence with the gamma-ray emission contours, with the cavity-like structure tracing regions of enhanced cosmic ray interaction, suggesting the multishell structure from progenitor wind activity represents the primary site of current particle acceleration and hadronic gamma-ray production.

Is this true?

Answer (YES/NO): NO